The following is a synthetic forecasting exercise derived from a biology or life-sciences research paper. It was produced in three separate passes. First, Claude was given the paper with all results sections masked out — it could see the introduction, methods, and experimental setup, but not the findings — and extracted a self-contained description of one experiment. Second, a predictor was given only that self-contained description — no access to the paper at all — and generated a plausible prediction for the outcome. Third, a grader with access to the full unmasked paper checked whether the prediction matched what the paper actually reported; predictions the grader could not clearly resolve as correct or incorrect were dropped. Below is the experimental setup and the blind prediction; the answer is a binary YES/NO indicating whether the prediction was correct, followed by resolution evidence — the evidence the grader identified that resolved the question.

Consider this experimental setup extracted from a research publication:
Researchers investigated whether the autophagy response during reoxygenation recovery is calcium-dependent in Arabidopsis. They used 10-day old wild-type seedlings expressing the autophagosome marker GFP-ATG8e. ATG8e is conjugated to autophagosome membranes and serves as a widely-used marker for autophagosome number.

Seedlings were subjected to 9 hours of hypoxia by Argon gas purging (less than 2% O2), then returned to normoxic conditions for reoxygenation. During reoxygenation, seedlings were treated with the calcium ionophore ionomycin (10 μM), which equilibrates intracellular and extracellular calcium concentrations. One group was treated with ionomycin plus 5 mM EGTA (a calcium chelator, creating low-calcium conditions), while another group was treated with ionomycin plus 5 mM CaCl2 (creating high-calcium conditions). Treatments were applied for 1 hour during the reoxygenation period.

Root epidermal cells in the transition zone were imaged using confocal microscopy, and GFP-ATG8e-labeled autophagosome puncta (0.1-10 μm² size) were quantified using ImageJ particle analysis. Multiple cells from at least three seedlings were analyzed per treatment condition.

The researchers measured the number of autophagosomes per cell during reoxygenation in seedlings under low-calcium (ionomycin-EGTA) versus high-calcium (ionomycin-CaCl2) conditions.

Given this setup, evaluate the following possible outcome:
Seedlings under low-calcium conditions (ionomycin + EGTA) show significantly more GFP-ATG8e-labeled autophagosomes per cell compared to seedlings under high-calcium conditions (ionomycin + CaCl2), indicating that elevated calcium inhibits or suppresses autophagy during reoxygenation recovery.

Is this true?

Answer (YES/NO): NO